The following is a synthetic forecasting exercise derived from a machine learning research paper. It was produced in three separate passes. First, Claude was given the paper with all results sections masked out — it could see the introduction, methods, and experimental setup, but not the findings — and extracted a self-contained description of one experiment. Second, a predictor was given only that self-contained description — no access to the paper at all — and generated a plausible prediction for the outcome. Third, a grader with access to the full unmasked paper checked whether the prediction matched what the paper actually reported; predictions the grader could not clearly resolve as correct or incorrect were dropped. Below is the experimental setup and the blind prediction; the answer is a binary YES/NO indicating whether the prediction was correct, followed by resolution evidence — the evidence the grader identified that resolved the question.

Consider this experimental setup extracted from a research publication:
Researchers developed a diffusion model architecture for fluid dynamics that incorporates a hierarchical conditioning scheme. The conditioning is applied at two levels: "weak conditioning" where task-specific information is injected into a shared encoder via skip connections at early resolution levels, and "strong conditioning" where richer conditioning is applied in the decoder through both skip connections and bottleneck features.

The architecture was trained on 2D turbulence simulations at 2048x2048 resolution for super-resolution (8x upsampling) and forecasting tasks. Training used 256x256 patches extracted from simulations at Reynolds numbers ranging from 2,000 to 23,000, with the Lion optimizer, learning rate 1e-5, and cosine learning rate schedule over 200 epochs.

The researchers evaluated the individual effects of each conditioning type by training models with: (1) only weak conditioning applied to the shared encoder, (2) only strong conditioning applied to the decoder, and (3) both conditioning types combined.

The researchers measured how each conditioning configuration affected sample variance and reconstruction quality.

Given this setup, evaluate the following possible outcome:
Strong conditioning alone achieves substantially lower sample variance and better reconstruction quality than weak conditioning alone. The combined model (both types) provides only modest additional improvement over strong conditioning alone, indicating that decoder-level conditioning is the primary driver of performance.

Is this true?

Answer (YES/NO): NO